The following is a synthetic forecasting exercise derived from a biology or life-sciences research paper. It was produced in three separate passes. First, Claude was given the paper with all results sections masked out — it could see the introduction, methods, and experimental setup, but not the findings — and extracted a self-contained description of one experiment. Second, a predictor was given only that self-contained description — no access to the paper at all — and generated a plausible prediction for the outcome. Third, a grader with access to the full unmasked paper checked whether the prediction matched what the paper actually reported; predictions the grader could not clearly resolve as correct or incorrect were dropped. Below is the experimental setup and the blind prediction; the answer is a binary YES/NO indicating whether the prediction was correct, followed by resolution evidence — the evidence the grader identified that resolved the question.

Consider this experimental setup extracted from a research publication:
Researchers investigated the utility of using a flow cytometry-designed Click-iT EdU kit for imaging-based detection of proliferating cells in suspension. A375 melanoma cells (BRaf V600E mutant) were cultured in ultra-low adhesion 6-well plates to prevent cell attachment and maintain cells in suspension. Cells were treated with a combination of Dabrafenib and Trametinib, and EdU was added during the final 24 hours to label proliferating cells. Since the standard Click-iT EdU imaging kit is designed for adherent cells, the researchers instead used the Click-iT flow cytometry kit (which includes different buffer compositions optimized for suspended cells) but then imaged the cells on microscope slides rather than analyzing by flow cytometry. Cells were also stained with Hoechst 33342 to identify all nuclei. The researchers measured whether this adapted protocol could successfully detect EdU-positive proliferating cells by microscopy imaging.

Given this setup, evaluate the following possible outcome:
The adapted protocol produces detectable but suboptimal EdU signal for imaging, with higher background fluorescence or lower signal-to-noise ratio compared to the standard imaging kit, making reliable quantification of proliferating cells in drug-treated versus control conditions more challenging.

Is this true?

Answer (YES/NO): NO